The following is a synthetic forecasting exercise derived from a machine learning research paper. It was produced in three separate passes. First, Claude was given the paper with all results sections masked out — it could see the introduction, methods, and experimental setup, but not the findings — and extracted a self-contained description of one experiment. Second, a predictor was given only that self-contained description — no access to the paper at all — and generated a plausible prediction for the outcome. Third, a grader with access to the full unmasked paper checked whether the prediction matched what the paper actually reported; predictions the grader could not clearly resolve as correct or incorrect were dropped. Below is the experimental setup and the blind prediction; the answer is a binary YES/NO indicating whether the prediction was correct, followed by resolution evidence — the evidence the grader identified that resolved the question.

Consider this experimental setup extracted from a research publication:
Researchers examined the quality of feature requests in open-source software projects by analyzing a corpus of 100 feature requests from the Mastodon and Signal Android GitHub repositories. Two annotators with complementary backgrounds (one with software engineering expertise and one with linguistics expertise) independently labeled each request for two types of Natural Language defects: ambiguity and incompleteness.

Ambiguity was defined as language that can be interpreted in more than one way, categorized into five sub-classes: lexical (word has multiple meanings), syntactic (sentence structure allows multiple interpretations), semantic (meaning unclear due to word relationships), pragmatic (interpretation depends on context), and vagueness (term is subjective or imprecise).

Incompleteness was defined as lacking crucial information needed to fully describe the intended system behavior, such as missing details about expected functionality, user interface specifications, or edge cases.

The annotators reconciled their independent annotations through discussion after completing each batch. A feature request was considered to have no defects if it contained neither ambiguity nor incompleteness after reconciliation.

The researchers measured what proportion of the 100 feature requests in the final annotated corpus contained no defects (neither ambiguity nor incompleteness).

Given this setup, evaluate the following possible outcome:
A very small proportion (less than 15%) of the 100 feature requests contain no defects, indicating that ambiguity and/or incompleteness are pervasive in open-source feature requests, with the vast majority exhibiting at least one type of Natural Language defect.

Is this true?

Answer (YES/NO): NO